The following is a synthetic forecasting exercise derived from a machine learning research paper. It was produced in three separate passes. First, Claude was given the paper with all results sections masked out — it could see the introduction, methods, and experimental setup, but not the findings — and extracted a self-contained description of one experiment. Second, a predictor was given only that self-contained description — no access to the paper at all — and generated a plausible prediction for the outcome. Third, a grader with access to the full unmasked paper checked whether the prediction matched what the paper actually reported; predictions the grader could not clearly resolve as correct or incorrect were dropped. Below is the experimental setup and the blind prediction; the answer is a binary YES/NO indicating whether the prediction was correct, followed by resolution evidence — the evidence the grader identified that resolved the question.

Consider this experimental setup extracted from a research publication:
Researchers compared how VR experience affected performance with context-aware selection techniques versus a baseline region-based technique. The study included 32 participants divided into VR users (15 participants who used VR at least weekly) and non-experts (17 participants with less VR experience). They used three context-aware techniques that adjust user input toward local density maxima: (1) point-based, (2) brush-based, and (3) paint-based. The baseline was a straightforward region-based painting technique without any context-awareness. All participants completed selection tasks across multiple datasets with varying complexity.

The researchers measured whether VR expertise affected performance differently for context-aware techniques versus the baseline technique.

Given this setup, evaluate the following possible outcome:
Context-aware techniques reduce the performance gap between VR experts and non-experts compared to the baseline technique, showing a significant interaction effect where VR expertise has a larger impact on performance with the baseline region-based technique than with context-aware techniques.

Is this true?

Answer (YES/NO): NO